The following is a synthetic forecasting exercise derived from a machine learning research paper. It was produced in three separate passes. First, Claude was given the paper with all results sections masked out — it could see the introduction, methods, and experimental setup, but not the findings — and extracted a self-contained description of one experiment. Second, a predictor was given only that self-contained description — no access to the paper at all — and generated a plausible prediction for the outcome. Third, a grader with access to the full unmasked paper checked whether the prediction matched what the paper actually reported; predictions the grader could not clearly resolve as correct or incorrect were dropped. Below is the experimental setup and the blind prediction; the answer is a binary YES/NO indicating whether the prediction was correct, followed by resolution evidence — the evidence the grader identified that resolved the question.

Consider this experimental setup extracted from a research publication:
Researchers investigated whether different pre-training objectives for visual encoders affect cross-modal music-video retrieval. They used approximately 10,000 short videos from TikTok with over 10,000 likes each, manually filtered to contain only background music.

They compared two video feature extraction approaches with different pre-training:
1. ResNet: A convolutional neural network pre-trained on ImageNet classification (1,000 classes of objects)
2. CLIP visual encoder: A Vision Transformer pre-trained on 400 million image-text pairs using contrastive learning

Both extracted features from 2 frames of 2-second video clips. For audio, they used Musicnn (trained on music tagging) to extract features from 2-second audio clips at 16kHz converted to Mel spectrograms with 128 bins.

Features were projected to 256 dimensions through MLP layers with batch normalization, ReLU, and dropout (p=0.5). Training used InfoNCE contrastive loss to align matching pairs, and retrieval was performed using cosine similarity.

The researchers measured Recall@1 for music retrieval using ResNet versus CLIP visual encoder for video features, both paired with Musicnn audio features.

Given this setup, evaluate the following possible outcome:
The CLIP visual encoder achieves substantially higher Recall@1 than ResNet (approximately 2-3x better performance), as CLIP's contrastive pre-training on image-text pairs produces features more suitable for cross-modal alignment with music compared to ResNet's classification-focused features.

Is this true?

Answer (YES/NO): NO